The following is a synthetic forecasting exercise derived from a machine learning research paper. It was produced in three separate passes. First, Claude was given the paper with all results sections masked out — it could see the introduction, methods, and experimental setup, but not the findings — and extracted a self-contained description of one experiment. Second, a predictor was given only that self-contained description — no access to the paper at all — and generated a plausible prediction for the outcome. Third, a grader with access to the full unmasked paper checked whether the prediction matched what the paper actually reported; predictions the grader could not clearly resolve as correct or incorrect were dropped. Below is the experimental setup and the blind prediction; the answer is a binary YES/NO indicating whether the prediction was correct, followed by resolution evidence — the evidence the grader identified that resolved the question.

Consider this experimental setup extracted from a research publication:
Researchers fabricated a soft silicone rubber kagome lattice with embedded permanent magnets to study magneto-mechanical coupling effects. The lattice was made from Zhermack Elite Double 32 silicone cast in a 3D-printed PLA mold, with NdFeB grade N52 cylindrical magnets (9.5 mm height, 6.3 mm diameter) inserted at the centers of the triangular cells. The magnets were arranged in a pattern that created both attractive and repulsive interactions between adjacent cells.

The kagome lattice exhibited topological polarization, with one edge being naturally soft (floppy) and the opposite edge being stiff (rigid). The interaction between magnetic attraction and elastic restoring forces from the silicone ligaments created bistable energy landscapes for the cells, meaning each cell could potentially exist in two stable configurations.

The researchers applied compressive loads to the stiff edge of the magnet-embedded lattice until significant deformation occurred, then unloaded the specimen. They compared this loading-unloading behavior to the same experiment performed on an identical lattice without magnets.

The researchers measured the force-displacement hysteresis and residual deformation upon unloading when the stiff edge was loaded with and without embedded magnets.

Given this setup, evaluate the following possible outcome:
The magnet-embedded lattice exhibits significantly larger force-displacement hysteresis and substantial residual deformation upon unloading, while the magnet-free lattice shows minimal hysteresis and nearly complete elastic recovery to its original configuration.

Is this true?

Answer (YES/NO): YES